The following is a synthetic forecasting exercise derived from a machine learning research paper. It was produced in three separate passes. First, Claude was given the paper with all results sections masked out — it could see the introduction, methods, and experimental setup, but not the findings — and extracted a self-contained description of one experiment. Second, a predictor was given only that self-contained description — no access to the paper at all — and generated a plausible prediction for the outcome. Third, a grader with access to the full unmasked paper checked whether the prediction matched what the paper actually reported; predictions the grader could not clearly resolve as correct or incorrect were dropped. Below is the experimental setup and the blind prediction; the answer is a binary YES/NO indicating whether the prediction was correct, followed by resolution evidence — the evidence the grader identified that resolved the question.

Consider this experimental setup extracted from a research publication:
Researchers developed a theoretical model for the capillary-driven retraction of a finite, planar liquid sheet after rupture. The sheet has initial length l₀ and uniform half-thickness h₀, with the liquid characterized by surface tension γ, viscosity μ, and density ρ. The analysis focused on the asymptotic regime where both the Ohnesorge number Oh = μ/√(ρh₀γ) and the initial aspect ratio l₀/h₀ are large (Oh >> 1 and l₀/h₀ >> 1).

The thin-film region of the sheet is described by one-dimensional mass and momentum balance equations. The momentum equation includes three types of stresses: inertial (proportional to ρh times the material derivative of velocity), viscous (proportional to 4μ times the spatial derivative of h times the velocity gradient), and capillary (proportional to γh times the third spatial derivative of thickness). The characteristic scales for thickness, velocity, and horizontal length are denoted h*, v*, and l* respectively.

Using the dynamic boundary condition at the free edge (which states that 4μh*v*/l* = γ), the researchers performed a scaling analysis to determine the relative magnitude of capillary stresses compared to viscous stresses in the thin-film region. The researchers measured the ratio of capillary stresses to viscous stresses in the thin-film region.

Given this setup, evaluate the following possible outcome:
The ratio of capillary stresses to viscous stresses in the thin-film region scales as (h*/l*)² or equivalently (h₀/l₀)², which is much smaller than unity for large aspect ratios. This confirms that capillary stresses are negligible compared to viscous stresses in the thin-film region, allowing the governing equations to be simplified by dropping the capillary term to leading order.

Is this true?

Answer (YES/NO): YES